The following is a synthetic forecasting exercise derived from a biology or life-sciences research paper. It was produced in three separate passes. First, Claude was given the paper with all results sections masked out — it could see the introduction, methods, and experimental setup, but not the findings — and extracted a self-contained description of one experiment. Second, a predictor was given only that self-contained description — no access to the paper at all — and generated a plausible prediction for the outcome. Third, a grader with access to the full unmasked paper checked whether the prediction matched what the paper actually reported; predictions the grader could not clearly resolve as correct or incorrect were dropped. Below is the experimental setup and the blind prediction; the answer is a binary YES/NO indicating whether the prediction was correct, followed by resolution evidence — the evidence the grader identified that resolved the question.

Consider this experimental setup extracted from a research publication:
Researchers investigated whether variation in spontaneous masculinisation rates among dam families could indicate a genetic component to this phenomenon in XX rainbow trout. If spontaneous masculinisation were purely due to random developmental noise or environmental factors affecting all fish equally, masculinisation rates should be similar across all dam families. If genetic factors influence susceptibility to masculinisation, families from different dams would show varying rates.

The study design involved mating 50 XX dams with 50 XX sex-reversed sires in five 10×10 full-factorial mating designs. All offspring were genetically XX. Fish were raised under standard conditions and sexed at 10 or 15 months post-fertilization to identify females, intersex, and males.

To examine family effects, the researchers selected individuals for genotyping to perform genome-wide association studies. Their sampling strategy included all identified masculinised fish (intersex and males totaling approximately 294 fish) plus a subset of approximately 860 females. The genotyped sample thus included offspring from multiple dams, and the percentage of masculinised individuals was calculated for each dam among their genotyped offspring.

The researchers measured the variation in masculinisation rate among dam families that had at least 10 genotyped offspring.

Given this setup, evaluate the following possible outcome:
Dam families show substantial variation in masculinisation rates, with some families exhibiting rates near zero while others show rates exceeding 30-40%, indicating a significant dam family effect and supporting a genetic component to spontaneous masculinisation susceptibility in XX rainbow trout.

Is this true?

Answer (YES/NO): YES